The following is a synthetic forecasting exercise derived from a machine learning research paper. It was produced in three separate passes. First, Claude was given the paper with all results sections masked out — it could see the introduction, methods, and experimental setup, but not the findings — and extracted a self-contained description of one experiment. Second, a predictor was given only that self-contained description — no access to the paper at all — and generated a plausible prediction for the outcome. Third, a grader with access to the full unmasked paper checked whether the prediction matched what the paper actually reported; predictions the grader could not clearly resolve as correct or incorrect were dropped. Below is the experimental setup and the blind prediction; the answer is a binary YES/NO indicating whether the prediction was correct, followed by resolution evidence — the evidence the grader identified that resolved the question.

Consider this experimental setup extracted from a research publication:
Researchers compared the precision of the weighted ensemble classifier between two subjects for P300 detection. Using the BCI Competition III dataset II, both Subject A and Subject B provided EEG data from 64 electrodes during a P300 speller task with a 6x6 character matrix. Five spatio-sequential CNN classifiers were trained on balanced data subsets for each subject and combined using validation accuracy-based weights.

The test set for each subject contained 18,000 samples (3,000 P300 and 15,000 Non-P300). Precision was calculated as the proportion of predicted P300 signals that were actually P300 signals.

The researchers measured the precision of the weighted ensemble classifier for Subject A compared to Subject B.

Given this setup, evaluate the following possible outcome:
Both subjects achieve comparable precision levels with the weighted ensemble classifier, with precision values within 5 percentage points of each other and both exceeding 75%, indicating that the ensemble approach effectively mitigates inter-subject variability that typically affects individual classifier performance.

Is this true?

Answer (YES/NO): NO